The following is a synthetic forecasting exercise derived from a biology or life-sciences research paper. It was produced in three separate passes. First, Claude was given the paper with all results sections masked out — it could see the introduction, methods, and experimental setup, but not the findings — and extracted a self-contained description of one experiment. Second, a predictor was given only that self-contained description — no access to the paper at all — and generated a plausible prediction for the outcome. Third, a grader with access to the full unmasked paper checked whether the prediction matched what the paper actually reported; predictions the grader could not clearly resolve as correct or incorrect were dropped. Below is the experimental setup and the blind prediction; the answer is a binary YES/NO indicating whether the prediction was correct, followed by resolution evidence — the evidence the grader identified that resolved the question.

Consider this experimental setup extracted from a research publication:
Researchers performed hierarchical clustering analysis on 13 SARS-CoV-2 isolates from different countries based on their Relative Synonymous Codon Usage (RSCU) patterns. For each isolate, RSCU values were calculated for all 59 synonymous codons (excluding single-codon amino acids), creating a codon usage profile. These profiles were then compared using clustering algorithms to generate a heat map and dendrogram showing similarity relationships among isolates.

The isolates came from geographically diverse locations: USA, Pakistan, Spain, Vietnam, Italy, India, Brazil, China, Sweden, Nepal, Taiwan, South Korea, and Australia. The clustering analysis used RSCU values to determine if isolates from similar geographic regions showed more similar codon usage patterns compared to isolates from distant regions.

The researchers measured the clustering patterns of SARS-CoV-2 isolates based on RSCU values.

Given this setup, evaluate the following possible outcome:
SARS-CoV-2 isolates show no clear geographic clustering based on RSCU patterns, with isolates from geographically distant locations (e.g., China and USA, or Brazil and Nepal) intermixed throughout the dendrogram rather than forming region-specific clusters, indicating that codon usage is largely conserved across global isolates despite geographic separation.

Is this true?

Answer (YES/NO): NO